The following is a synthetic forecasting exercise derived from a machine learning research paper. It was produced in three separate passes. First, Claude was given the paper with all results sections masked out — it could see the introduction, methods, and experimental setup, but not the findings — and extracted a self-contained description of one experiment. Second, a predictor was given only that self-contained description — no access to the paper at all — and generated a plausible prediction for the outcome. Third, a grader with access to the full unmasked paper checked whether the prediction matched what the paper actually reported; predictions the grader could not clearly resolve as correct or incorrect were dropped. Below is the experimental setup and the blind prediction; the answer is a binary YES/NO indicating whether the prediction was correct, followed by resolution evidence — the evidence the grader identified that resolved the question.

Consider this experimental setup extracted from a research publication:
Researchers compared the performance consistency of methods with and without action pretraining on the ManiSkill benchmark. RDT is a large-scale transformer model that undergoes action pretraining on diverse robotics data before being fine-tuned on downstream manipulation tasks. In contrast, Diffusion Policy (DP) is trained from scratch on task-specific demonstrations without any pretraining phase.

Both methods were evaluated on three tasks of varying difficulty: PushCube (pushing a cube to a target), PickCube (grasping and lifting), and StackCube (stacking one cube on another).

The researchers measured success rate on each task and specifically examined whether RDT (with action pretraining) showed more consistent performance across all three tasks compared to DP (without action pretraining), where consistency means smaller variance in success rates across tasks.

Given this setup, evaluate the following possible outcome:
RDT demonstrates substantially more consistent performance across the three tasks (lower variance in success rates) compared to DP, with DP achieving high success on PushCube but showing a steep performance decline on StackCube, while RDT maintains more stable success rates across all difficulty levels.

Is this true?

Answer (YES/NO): NO